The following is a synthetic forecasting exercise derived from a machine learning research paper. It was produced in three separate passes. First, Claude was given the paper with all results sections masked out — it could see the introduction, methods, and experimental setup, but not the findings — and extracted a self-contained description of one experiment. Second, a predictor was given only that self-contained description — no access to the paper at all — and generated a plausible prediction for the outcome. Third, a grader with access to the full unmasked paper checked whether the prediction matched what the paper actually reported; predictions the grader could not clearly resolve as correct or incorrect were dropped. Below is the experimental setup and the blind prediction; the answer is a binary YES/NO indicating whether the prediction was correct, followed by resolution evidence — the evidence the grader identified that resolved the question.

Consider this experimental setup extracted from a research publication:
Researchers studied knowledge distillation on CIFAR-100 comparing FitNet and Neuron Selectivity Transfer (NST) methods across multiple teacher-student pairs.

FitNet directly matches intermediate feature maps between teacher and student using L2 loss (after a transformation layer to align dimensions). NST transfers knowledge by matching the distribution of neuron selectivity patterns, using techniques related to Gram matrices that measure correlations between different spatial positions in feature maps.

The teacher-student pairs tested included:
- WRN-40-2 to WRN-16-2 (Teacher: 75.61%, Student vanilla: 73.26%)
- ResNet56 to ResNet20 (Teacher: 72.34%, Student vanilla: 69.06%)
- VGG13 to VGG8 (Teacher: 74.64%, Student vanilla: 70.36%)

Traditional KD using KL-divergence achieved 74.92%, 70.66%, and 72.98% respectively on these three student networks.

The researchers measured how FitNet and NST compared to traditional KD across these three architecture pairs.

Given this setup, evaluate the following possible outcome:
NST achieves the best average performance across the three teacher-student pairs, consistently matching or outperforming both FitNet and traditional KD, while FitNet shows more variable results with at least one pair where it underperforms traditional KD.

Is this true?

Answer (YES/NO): NO